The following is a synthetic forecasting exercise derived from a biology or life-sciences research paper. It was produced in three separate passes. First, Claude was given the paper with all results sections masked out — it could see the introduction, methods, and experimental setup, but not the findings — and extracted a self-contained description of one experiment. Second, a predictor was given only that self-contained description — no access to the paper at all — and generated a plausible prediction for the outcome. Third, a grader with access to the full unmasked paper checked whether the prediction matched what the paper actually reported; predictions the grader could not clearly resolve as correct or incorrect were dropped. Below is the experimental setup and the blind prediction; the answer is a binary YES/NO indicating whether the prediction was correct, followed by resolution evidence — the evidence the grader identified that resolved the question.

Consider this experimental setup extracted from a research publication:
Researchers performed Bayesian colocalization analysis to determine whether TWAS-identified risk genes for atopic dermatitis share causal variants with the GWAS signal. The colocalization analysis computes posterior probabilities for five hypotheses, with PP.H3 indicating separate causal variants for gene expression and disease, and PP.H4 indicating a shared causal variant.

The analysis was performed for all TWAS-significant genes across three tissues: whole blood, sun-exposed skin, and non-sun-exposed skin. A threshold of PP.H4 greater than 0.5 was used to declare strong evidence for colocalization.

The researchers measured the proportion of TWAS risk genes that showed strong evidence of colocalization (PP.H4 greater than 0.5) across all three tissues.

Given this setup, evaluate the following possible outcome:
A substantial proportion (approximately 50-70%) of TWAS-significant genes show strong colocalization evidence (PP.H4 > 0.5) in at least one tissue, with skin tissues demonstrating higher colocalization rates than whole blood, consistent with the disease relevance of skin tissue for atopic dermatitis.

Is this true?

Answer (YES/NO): NO